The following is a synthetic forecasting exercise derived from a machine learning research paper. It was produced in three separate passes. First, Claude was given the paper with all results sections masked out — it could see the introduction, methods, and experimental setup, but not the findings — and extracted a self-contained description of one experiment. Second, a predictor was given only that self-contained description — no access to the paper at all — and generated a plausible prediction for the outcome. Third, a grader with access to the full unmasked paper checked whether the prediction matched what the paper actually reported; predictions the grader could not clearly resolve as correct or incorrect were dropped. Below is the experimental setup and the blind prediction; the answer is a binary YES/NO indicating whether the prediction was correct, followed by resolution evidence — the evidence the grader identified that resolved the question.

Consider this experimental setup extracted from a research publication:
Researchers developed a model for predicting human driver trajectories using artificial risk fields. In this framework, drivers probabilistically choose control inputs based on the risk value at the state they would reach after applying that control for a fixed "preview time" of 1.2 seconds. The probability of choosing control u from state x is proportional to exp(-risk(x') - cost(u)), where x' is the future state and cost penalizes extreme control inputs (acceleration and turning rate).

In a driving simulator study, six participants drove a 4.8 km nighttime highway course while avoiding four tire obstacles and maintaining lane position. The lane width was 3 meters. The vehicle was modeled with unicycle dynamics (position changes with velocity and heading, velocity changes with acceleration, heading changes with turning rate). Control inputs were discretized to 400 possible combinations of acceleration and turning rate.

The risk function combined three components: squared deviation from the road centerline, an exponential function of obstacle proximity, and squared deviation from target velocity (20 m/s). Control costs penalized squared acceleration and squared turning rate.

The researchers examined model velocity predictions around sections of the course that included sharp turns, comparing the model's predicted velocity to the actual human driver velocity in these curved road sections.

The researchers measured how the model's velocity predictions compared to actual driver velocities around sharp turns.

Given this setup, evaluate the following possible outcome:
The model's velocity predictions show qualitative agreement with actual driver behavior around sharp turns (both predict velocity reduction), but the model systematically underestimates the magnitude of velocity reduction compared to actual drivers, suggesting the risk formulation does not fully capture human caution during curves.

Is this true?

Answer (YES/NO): NO